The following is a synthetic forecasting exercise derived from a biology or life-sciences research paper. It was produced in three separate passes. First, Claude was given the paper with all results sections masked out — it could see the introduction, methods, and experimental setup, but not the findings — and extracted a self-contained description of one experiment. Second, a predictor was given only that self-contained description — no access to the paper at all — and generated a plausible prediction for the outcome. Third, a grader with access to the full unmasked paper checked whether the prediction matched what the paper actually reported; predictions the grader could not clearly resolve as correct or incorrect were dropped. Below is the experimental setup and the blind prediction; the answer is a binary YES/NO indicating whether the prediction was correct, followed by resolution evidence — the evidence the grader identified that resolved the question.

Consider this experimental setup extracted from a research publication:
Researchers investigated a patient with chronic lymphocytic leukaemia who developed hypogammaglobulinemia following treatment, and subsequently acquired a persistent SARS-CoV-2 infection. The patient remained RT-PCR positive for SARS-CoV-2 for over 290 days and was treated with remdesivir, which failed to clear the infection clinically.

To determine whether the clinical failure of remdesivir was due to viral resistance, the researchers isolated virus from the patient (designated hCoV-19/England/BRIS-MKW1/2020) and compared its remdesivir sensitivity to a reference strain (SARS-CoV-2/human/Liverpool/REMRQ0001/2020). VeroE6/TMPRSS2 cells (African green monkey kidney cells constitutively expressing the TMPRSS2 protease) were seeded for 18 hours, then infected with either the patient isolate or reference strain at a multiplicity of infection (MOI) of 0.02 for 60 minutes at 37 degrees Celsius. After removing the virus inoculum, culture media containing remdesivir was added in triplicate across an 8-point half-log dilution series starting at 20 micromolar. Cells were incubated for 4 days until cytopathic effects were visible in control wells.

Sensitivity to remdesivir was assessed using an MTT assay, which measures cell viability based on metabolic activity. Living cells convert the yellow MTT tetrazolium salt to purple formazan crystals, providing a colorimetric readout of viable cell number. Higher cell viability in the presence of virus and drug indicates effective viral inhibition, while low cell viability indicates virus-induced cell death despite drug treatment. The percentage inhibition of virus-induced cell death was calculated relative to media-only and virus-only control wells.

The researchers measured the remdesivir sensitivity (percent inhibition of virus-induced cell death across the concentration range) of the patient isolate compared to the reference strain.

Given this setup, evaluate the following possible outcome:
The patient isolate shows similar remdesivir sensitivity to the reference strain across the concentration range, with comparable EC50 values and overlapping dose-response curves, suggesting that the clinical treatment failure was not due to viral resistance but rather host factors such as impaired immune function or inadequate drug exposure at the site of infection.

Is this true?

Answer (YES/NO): YES